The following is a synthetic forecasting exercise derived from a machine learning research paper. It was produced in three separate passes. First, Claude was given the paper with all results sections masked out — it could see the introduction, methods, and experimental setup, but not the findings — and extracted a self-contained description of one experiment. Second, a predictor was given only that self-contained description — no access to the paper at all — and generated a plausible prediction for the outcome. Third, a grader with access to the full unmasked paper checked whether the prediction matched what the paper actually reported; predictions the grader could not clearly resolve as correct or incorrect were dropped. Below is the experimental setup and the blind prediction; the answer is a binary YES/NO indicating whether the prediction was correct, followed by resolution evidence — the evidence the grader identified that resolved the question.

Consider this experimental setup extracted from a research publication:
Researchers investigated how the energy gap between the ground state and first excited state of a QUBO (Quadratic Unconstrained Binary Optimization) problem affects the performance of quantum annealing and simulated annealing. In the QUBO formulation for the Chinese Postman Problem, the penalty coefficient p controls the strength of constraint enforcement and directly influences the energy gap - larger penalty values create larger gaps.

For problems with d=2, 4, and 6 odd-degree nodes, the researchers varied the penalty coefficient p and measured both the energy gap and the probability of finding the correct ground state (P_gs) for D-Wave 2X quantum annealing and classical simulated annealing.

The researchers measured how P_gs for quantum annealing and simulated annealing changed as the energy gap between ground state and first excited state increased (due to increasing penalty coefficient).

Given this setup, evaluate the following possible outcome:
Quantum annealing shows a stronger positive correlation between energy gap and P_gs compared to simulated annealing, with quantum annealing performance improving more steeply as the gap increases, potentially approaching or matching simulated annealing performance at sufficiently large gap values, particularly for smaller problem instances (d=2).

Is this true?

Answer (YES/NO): NO